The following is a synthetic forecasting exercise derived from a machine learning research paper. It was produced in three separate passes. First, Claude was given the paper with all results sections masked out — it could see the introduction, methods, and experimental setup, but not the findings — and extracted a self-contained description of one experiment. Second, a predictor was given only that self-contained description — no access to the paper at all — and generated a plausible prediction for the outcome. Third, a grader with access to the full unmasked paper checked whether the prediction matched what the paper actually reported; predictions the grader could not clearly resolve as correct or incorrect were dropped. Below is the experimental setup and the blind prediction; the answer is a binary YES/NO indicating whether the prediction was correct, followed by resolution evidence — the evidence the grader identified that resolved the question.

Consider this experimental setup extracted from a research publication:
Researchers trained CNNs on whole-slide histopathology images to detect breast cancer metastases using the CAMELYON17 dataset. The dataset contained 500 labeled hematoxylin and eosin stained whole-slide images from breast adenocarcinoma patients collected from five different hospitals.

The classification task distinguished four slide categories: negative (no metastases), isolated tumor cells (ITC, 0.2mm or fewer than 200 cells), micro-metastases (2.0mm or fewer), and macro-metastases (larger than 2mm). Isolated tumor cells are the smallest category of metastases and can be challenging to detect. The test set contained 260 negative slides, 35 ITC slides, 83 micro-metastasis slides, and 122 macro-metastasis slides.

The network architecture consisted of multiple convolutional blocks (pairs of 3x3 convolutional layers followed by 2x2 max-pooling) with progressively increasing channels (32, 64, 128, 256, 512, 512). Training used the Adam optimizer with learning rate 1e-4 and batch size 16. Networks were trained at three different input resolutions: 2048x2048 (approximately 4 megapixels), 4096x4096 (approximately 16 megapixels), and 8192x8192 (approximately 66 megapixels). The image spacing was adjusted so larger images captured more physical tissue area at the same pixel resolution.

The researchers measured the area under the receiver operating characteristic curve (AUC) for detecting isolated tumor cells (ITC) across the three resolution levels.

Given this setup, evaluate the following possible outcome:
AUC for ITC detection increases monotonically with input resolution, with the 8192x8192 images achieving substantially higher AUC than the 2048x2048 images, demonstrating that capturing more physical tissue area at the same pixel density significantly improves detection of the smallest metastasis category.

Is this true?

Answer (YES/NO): NO